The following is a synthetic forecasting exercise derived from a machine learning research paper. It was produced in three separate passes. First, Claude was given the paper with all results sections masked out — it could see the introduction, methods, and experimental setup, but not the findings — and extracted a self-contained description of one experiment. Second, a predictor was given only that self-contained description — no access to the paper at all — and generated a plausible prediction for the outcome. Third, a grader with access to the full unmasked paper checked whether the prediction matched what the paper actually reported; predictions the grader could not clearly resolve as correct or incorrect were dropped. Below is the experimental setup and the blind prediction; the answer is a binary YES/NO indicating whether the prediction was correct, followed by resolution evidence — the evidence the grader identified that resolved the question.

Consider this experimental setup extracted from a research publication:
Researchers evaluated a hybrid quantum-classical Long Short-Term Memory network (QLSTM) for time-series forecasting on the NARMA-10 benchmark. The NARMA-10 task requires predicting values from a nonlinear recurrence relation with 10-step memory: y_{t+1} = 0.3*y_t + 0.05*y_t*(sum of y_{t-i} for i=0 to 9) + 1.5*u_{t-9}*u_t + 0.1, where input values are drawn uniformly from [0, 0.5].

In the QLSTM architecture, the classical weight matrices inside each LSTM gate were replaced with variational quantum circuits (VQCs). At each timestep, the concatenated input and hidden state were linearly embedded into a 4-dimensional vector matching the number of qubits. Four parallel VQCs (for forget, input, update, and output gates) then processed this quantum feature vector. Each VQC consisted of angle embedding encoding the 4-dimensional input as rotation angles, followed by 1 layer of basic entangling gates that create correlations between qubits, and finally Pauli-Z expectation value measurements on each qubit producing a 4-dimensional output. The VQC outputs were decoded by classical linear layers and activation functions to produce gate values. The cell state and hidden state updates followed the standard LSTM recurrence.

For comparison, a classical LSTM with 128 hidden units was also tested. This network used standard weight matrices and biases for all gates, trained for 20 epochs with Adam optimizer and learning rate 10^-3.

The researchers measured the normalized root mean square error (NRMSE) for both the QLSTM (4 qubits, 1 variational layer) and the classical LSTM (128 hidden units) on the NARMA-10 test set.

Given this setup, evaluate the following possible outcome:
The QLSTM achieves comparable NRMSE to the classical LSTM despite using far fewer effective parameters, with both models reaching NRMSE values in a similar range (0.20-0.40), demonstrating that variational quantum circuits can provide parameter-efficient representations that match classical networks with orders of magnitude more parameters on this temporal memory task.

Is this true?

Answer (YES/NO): NO